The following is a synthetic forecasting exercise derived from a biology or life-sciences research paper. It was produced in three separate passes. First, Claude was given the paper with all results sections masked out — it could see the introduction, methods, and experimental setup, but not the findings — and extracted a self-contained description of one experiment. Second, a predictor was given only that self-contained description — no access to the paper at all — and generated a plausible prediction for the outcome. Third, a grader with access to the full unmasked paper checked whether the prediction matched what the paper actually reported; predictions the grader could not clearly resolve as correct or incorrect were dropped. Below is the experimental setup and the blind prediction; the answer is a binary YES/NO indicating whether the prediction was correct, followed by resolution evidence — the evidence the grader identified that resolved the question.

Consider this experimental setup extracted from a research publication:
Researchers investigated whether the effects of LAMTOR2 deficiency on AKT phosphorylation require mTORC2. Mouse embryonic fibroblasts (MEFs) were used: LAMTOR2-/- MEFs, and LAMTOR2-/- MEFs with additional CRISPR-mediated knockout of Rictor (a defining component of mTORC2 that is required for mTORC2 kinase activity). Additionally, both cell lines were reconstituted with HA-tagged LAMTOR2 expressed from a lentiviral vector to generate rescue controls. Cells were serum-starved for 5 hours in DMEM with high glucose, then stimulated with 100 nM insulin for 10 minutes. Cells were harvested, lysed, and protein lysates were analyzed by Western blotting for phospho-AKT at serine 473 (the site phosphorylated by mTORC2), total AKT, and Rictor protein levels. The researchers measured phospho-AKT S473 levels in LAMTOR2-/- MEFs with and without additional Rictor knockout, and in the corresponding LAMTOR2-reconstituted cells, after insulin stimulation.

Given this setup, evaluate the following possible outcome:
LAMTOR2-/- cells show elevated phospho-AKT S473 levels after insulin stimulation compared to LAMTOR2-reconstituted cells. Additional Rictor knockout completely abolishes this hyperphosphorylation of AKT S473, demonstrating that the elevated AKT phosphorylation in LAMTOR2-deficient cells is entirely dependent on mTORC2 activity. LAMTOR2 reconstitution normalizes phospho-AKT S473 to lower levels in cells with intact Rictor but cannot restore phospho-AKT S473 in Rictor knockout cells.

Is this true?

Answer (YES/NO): YES